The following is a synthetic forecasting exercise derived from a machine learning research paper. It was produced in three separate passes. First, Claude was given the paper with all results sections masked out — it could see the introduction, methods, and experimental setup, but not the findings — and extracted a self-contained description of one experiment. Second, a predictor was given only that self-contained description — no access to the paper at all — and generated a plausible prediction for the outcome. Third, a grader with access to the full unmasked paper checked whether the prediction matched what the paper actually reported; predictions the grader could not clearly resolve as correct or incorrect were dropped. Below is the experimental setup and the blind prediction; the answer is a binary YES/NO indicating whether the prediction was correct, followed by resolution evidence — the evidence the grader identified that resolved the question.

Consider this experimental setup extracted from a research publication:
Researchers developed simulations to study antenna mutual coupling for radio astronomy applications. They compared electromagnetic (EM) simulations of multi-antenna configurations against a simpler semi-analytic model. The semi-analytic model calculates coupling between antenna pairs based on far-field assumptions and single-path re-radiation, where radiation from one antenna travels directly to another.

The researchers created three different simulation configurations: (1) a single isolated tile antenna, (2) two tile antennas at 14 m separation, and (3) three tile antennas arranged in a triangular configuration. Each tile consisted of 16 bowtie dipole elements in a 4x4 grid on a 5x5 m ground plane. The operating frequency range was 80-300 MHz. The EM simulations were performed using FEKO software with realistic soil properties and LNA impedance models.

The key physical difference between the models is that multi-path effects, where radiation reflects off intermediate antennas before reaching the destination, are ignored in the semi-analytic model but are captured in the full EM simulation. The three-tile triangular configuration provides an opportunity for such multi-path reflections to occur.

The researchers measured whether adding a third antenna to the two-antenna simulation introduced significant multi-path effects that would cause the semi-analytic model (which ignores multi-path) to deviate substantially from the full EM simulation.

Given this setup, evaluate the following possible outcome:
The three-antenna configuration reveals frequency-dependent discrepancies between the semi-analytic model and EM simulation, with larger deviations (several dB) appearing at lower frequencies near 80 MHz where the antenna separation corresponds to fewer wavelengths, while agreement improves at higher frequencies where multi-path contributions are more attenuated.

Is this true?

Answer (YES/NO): NO